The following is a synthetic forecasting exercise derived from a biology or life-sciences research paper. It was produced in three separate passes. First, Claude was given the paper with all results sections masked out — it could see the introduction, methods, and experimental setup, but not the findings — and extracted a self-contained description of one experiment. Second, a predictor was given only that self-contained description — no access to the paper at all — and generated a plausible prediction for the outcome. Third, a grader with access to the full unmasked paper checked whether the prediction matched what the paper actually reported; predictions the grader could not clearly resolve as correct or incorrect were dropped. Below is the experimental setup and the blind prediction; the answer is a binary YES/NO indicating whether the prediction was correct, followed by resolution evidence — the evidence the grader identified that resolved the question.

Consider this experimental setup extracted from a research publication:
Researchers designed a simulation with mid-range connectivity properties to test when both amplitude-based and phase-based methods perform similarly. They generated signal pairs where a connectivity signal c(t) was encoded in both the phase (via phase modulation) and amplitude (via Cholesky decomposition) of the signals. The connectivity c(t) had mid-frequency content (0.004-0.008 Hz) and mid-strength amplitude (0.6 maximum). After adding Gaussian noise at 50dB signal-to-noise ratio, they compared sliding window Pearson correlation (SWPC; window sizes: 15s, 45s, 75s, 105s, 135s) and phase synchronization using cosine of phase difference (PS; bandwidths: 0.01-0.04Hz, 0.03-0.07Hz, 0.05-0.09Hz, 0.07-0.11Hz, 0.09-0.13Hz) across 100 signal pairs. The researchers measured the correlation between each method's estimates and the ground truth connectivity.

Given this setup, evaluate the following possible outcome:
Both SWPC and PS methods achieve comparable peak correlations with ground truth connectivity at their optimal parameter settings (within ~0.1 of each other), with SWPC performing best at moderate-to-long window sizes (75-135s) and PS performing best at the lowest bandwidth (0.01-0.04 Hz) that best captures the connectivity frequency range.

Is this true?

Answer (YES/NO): NO